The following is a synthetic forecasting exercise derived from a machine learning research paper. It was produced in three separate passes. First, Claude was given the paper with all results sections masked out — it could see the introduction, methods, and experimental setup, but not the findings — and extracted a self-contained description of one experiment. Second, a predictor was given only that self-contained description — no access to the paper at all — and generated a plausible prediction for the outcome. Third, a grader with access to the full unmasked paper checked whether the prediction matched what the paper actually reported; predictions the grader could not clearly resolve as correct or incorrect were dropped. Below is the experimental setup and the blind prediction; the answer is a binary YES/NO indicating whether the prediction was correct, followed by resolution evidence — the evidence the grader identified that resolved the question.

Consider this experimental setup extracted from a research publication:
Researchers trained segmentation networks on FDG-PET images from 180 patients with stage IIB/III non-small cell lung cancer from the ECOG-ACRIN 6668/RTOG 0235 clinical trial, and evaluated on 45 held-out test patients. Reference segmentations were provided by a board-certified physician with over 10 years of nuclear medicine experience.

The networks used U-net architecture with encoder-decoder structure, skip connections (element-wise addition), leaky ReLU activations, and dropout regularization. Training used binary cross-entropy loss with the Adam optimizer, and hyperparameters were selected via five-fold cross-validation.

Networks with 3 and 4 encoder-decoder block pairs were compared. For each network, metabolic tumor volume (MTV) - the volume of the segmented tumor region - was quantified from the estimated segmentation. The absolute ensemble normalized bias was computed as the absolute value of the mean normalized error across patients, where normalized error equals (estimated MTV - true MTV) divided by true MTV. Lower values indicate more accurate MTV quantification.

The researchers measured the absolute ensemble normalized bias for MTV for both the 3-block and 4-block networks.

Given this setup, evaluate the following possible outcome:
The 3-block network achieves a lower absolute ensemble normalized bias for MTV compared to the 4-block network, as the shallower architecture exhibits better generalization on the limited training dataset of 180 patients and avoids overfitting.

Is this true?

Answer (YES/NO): NO